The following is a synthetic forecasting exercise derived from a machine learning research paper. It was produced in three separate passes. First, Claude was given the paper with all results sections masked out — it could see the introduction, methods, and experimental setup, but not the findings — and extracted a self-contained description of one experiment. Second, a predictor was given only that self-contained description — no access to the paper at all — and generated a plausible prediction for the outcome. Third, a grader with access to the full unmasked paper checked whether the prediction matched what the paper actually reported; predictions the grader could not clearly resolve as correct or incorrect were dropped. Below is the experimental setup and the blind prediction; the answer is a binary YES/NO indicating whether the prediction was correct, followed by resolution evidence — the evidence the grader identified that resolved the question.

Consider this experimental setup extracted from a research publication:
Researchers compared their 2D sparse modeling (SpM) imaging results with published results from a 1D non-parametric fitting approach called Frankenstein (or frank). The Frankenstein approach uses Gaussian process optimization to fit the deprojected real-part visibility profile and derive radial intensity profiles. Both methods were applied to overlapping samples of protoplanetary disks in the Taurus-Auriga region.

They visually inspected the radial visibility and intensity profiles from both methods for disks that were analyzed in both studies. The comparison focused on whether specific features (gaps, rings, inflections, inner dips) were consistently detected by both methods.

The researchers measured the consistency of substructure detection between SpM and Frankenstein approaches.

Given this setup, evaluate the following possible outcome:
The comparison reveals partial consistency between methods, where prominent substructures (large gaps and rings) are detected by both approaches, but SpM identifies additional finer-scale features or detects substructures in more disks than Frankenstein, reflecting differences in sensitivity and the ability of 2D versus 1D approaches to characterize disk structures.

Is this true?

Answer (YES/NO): NO